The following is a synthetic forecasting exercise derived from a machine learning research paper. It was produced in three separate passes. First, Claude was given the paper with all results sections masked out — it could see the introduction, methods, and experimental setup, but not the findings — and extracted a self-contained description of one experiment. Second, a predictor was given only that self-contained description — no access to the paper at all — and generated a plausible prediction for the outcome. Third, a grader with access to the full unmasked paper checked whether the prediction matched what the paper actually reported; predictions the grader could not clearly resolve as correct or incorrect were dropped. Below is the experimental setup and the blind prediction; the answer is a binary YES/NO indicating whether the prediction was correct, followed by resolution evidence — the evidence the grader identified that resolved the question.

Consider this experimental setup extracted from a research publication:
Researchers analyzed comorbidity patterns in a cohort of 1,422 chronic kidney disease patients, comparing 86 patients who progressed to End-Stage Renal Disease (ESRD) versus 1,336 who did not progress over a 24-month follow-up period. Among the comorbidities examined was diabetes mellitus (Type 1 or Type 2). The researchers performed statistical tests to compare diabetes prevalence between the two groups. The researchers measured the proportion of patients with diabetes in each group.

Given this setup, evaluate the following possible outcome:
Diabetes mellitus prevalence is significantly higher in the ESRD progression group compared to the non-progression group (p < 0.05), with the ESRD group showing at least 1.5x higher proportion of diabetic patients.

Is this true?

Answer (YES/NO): NO